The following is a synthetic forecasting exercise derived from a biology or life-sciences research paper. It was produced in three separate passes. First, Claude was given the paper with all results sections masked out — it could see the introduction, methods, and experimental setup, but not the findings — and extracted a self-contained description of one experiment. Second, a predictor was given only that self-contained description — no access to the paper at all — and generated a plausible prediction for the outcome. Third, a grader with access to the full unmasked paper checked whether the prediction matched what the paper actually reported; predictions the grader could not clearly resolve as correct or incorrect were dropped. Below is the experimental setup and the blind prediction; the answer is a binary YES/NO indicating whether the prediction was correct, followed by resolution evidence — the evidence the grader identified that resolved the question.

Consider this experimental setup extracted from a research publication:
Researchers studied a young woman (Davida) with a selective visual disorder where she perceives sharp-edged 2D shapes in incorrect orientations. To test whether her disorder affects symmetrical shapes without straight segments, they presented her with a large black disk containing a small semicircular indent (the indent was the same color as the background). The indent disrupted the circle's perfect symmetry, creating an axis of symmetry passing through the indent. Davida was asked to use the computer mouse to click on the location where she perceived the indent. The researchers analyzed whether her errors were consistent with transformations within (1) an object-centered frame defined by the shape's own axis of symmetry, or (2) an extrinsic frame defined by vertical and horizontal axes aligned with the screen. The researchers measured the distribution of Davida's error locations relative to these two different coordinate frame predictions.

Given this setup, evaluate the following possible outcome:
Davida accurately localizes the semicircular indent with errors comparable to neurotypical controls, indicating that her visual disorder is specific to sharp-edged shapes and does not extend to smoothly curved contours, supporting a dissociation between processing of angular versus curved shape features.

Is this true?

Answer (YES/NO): NO